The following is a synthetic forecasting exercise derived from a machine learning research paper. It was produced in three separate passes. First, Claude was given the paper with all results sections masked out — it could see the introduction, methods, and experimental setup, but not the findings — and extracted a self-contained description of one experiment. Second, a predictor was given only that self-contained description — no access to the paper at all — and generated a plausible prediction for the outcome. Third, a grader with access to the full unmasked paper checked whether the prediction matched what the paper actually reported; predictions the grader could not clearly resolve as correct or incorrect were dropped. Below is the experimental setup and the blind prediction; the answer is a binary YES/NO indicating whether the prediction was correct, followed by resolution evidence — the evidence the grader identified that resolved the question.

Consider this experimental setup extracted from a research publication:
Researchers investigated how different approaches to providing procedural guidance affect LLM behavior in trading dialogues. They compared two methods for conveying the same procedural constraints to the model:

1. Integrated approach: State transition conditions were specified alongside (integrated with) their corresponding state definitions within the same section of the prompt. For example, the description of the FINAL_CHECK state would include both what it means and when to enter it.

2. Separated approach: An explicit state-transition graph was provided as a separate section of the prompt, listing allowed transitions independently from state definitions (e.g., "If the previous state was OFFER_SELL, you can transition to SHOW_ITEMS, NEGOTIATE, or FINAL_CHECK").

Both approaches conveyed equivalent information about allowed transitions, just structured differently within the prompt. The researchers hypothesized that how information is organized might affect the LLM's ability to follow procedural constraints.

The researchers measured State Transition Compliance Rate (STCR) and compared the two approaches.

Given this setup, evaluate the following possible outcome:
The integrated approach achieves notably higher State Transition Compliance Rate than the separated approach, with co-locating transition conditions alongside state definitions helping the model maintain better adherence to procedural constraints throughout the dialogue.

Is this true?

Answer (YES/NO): NO